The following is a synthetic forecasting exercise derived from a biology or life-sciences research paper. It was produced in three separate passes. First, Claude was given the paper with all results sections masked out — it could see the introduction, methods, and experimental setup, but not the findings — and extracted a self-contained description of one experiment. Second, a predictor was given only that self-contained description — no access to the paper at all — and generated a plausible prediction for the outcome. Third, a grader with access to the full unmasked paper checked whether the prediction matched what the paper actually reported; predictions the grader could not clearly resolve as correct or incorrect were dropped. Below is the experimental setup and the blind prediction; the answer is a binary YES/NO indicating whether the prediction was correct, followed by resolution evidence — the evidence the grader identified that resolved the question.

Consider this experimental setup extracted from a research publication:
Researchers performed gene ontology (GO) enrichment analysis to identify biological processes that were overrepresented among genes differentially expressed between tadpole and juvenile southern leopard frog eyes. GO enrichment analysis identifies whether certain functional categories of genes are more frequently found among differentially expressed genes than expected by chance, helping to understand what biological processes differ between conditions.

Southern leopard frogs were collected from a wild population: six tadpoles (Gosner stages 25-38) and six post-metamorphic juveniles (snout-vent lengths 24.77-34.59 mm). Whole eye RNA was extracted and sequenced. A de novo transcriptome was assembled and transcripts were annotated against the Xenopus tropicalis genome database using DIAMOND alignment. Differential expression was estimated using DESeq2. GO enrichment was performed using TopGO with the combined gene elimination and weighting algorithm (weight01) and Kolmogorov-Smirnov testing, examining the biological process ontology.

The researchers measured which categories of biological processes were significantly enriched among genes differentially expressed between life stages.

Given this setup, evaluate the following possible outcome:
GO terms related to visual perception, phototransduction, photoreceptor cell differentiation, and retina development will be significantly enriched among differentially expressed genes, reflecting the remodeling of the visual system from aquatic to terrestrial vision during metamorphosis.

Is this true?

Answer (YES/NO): NO